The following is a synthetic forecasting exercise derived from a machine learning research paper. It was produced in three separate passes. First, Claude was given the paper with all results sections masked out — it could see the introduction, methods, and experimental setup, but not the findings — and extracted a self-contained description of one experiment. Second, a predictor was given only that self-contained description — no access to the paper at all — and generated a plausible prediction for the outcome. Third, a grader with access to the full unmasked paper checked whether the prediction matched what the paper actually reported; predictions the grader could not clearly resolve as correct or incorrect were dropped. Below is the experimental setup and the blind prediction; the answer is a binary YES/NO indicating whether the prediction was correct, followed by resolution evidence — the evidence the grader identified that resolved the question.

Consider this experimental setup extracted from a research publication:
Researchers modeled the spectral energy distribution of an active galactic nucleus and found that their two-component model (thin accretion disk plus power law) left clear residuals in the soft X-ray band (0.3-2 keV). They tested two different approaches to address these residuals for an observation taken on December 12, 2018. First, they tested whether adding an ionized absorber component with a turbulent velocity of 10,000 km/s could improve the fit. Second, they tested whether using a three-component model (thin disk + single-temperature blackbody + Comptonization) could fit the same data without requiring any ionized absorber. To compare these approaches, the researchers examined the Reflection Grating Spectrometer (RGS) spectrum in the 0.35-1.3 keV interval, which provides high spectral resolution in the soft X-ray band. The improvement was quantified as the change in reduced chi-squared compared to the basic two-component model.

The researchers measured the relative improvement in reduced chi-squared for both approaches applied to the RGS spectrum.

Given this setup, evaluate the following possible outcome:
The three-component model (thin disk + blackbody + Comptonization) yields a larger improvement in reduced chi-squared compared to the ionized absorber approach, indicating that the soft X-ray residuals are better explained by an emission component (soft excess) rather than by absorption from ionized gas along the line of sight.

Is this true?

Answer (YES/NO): YES